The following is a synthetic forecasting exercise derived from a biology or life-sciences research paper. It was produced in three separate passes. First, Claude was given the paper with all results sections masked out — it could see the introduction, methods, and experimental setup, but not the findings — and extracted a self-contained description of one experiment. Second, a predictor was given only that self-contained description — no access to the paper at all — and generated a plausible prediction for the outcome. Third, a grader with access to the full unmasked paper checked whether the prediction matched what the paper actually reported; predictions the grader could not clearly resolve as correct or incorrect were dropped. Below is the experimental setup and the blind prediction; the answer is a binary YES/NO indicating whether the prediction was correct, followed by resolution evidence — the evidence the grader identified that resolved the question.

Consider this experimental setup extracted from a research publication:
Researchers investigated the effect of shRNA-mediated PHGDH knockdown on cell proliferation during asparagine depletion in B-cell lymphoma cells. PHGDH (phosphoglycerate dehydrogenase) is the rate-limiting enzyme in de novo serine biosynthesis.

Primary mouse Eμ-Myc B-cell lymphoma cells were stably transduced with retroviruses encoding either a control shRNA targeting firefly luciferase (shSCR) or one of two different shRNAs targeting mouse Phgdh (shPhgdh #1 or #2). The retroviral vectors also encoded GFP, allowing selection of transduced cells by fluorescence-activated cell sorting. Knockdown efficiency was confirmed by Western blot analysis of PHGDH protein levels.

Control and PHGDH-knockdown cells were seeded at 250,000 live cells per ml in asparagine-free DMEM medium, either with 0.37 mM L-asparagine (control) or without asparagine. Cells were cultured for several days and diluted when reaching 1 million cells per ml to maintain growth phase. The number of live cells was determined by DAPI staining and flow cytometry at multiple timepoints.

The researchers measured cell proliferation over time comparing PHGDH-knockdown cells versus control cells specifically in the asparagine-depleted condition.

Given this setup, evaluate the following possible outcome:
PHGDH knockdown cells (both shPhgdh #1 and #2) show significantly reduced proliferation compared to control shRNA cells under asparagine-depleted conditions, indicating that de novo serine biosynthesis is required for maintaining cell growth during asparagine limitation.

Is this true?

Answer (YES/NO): YES